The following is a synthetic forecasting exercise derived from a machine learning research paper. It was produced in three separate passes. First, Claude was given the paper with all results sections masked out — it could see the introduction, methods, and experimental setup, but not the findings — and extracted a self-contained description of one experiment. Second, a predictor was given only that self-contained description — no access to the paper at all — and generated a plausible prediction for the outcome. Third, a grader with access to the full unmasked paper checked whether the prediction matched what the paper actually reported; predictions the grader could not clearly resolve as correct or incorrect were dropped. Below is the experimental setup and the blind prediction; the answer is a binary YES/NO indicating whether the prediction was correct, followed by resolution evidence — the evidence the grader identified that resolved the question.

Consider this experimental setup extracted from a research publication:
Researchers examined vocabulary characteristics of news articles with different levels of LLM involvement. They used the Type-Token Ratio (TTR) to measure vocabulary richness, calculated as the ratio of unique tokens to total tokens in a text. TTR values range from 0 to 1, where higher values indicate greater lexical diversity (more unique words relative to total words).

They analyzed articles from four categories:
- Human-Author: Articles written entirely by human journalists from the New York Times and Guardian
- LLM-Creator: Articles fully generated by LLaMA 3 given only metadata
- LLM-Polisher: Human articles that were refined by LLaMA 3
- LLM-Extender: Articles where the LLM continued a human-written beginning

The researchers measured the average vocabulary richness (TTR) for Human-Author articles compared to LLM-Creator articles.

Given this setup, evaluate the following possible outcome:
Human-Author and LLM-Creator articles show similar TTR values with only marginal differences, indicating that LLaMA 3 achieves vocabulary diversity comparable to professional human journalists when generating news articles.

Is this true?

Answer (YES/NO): NO